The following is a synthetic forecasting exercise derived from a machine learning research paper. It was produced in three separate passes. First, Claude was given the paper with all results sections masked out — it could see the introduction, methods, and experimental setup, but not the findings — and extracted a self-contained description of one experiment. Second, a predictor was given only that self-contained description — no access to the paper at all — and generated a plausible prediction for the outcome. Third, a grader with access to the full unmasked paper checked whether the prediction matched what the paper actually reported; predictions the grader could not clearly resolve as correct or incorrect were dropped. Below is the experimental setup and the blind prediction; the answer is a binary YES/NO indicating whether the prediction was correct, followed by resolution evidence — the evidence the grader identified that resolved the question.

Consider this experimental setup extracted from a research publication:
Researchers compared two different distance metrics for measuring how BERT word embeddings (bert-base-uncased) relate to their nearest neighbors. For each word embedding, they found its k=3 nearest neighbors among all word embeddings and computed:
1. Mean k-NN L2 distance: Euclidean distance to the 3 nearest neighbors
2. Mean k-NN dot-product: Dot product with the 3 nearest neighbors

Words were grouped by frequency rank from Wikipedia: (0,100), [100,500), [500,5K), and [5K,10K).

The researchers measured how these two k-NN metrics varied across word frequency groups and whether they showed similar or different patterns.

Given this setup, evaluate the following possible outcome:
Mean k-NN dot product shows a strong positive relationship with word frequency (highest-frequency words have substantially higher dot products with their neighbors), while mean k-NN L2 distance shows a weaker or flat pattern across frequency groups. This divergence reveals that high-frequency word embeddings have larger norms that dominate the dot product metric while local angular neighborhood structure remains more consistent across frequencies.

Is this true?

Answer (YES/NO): NO